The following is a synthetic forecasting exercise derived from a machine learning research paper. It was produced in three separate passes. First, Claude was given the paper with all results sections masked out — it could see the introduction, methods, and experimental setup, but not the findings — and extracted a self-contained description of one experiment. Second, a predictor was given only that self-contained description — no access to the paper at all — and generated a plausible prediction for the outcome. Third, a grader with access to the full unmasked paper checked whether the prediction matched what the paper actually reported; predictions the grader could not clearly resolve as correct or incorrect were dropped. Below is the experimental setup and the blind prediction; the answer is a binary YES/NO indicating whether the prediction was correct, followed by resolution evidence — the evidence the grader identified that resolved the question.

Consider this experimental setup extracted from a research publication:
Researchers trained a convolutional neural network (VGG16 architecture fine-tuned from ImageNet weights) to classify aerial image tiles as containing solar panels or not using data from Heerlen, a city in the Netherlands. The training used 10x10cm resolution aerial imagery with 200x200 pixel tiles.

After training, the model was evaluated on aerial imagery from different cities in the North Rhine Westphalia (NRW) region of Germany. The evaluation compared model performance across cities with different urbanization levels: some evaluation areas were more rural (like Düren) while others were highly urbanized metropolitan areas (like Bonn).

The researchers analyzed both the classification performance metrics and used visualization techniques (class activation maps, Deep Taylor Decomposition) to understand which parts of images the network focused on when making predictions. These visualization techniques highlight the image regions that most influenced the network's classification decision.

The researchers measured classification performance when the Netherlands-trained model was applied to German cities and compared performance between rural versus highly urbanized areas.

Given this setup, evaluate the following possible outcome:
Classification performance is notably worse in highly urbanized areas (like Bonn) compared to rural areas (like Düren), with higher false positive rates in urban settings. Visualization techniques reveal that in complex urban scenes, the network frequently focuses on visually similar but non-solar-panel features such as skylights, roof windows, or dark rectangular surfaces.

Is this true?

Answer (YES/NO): NO